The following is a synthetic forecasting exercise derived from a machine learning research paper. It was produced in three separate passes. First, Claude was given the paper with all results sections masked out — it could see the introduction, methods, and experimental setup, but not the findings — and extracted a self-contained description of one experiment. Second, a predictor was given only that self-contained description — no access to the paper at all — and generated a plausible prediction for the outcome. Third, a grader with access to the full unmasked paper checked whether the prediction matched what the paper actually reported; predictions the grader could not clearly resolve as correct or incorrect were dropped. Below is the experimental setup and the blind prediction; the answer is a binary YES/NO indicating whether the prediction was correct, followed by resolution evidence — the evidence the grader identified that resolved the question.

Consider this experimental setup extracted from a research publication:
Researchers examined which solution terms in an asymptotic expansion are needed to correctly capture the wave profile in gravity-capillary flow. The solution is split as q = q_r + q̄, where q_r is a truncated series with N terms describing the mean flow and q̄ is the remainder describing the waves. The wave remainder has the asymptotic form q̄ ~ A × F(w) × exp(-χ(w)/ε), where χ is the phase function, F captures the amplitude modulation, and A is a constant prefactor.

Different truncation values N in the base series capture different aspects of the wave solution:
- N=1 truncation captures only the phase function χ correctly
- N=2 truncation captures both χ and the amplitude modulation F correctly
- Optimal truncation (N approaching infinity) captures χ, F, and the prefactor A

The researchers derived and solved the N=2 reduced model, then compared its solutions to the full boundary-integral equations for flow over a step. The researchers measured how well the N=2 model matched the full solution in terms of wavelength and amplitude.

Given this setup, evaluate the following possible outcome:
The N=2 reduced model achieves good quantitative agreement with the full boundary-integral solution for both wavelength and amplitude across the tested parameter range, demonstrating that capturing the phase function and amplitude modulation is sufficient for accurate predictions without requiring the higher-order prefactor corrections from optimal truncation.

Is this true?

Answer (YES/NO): NO